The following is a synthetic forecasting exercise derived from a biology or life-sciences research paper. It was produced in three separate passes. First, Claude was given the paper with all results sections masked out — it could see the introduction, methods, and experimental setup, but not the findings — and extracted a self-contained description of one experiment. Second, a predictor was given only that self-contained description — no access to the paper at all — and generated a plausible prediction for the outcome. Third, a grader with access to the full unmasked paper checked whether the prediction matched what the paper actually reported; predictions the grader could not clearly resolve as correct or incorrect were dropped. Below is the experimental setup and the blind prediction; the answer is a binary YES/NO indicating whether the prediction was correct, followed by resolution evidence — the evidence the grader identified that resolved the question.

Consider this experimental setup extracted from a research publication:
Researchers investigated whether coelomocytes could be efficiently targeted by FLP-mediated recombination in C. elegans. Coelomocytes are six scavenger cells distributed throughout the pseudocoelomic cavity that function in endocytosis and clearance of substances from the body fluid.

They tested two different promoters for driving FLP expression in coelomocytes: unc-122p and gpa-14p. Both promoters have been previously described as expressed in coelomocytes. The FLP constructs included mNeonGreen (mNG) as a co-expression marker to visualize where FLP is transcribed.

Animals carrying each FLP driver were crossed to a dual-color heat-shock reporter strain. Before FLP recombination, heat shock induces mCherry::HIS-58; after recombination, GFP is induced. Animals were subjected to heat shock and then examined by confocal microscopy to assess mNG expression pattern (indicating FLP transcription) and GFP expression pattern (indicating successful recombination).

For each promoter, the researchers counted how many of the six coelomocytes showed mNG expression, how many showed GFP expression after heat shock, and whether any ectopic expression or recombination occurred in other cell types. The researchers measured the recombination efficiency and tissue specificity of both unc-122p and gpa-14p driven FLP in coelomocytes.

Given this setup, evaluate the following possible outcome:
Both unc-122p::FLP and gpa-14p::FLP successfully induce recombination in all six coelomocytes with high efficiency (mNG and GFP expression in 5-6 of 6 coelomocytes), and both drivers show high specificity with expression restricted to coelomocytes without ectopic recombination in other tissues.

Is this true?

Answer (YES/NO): NO